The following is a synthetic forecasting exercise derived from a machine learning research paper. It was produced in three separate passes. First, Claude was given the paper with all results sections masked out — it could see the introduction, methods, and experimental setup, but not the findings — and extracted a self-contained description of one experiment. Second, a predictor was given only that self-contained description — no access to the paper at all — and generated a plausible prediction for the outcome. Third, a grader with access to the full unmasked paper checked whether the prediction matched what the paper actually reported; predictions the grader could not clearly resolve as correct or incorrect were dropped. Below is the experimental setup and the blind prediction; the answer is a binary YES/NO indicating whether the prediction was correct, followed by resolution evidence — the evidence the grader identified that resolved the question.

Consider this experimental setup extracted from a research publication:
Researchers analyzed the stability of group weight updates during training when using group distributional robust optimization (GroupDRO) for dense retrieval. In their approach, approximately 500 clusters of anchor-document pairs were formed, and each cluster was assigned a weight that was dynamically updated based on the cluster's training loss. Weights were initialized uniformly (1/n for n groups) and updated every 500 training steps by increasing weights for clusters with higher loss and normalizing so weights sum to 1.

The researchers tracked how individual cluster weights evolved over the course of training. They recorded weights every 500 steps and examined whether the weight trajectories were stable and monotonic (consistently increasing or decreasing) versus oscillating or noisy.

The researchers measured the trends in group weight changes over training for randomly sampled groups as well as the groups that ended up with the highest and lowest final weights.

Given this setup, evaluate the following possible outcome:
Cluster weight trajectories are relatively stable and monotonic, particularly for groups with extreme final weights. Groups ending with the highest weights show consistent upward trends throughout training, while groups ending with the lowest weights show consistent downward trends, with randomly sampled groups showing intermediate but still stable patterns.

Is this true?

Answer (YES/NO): YES